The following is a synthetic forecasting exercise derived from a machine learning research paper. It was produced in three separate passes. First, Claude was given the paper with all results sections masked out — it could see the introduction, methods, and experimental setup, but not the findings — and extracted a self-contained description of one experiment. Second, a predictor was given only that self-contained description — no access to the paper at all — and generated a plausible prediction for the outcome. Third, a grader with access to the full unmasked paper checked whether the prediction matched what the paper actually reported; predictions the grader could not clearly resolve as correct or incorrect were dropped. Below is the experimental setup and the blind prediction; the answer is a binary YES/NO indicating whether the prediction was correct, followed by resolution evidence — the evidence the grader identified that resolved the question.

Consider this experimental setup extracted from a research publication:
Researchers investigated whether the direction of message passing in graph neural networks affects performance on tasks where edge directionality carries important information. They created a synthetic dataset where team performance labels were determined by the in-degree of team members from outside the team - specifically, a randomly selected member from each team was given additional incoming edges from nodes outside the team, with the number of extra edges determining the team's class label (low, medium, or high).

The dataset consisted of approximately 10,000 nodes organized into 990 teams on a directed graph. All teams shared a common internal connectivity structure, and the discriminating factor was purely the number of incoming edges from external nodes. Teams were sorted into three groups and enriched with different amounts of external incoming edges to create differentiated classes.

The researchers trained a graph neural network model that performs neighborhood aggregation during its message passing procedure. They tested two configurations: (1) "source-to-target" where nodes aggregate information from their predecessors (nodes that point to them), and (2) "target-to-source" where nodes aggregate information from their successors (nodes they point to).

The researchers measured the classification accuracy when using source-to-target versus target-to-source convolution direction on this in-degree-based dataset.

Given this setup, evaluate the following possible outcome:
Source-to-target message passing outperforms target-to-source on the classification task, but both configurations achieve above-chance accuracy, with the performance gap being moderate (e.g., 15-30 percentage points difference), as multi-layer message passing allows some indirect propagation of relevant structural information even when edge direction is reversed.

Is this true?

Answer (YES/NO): NO